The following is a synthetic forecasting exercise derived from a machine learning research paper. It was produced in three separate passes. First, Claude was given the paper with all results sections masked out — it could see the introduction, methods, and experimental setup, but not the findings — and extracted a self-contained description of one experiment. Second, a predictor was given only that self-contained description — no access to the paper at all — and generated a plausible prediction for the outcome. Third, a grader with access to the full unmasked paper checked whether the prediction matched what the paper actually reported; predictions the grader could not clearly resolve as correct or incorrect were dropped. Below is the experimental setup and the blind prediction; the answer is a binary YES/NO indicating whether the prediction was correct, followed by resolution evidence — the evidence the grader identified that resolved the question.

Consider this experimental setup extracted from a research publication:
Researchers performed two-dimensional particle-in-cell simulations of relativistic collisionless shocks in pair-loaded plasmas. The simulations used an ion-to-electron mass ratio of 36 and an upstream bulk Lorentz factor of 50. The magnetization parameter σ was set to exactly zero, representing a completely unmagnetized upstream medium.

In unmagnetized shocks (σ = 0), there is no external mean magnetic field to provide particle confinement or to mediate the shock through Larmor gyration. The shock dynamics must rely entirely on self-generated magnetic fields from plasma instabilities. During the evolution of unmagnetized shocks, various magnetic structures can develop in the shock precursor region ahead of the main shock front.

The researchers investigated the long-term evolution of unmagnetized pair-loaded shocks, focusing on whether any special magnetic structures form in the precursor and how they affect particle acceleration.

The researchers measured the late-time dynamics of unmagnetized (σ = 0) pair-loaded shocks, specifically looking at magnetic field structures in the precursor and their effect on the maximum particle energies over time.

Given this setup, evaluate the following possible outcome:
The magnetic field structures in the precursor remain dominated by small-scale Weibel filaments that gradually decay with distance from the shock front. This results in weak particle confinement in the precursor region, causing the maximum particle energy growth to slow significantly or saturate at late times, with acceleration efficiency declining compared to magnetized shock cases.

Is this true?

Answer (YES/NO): NO